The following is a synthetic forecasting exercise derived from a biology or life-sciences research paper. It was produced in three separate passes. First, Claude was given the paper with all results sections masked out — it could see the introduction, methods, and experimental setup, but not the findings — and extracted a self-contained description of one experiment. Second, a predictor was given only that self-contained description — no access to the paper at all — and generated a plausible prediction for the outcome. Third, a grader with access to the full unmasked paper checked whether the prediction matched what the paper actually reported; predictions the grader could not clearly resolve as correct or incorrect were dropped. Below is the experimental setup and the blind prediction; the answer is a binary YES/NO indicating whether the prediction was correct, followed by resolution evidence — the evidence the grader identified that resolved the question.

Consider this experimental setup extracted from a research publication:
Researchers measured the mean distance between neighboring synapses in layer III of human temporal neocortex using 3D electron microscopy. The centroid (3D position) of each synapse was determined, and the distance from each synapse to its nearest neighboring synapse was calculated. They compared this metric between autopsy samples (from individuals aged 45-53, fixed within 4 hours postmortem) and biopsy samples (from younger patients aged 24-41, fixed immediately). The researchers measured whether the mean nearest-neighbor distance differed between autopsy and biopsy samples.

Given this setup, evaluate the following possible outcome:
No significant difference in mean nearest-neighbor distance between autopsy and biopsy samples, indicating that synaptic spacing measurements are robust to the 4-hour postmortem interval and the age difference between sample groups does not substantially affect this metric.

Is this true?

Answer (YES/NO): NO